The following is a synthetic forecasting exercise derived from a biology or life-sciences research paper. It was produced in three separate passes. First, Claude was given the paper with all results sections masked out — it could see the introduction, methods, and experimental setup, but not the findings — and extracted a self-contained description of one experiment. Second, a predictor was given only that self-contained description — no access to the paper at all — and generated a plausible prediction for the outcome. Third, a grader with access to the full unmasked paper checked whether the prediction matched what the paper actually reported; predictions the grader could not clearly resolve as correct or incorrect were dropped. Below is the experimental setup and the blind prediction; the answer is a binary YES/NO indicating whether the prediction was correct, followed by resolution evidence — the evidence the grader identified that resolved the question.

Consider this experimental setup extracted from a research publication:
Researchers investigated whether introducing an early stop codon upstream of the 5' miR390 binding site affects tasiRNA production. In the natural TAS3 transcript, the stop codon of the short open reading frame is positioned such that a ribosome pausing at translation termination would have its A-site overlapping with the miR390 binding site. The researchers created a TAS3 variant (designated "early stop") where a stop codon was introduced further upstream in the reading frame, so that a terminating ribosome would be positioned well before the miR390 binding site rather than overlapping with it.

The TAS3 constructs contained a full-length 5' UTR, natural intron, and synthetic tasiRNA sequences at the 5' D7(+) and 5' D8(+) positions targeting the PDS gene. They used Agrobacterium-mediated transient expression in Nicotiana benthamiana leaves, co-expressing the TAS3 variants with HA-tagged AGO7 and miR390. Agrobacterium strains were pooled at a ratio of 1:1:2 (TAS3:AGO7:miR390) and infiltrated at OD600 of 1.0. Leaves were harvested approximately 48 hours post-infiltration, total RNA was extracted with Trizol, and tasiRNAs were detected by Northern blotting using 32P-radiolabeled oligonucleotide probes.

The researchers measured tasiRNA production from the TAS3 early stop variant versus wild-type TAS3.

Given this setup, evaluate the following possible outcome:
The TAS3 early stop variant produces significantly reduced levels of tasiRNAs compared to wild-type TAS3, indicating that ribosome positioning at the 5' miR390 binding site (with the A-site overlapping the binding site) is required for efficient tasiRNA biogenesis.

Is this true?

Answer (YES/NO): NO